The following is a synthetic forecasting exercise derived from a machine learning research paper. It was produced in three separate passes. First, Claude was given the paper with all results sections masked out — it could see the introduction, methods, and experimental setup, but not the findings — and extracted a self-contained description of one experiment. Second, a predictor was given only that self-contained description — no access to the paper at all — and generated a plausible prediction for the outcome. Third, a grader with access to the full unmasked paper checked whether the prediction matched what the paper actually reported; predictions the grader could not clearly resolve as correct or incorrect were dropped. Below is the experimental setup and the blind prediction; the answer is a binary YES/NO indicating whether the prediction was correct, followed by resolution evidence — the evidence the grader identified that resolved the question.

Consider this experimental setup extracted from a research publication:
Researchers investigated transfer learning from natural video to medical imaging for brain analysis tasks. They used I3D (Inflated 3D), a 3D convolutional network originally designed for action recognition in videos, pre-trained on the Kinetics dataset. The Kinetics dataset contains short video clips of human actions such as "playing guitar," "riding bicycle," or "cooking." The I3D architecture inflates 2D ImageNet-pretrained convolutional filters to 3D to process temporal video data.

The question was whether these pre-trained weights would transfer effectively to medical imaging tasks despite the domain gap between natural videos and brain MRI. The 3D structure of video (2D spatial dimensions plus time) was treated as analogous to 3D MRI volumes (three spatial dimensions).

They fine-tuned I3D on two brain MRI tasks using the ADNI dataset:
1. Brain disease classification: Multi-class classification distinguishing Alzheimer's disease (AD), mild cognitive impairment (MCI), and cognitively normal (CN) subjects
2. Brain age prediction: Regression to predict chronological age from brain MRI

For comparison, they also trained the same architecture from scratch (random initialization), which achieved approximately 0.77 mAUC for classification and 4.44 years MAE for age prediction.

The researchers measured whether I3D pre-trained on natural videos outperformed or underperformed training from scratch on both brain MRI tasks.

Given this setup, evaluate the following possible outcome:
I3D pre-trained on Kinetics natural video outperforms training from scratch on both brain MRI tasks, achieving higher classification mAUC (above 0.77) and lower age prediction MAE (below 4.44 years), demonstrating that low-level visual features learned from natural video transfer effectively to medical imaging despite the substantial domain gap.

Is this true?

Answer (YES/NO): NO